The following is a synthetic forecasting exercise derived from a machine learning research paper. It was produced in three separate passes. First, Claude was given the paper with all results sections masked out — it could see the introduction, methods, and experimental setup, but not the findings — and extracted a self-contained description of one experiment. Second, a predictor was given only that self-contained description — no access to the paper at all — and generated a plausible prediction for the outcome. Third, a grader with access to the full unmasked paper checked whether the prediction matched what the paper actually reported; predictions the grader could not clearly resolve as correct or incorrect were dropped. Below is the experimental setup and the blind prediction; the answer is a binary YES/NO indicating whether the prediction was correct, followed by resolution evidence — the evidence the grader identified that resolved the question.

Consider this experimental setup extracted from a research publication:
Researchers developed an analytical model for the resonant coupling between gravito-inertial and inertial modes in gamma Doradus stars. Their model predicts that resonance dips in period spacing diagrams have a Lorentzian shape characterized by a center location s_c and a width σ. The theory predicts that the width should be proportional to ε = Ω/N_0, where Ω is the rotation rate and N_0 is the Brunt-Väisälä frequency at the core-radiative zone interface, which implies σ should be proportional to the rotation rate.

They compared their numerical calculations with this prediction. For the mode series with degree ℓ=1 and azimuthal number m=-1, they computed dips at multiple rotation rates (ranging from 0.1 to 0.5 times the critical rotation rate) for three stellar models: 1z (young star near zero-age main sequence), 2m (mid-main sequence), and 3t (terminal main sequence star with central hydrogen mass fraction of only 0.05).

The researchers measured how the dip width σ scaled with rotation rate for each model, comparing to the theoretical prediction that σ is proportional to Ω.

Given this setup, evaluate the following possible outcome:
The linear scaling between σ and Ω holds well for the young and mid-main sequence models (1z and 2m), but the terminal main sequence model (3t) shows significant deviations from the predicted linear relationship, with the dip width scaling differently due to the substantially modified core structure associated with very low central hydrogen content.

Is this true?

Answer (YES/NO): NO